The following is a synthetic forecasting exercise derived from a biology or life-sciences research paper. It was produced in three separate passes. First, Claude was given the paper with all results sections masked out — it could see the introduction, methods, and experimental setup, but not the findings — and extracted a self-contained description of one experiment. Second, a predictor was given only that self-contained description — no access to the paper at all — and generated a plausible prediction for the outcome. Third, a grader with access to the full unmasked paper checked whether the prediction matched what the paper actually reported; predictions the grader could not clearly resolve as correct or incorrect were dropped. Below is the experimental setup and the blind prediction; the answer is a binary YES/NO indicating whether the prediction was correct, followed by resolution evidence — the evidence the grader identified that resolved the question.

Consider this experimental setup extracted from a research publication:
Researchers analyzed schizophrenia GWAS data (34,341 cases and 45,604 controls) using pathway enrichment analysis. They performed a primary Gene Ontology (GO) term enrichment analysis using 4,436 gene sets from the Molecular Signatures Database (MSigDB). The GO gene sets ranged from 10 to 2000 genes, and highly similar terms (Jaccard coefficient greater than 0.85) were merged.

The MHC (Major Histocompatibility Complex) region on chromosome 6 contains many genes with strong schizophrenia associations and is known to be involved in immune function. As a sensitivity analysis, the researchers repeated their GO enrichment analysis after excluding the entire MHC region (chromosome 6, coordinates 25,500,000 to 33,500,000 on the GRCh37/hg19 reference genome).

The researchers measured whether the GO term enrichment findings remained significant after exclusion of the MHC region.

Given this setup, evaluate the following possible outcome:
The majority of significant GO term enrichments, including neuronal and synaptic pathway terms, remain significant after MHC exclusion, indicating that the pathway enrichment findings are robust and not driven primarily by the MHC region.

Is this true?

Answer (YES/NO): YES